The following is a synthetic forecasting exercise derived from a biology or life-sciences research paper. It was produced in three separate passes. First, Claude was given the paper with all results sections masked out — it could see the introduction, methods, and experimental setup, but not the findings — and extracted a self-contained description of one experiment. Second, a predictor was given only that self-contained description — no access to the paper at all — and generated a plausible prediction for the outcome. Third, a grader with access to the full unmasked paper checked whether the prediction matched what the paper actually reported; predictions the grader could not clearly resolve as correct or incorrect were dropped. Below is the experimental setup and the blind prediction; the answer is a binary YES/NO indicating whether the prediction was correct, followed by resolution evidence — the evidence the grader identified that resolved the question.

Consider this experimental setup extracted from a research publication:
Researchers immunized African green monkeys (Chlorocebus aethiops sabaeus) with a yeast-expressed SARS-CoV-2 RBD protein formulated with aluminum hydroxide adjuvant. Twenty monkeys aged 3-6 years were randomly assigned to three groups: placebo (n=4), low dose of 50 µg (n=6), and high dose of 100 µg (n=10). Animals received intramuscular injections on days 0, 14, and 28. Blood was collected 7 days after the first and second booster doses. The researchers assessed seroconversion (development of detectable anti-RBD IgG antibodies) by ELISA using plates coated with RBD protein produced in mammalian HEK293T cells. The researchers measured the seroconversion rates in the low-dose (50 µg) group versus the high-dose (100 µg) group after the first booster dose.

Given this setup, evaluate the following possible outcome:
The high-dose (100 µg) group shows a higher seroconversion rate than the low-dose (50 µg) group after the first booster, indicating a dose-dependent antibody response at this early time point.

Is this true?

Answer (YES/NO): YES